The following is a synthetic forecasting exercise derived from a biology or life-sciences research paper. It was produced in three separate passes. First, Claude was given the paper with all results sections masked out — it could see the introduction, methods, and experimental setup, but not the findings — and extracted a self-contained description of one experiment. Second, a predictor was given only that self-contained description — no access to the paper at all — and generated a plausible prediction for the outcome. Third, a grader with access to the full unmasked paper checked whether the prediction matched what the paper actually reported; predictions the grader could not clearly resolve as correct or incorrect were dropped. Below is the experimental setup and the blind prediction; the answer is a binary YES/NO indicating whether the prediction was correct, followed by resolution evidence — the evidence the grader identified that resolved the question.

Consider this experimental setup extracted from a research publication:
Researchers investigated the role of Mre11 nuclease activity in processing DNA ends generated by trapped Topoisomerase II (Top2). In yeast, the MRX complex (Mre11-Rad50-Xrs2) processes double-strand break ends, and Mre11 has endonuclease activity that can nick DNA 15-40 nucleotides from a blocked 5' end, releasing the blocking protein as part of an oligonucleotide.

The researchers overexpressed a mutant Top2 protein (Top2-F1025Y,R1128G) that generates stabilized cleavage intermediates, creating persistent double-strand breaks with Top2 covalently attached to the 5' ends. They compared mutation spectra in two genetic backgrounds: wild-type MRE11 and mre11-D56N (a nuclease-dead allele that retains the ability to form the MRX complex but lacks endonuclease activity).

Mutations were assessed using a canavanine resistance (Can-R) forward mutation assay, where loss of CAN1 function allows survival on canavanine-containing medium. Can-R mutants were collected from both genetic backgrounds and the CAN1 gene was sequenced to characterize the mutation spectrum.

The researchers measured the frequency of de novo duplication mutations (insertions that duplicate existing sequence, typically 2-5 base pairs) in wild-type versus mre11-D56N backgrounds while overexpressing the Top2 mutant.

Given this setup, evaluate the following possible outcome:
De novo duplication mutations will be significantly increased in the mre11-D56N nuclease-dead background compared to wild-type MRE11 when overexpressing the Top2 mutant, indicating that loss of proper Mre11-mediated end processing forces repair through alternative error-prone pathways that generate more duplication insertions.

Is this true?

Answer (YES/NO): YES